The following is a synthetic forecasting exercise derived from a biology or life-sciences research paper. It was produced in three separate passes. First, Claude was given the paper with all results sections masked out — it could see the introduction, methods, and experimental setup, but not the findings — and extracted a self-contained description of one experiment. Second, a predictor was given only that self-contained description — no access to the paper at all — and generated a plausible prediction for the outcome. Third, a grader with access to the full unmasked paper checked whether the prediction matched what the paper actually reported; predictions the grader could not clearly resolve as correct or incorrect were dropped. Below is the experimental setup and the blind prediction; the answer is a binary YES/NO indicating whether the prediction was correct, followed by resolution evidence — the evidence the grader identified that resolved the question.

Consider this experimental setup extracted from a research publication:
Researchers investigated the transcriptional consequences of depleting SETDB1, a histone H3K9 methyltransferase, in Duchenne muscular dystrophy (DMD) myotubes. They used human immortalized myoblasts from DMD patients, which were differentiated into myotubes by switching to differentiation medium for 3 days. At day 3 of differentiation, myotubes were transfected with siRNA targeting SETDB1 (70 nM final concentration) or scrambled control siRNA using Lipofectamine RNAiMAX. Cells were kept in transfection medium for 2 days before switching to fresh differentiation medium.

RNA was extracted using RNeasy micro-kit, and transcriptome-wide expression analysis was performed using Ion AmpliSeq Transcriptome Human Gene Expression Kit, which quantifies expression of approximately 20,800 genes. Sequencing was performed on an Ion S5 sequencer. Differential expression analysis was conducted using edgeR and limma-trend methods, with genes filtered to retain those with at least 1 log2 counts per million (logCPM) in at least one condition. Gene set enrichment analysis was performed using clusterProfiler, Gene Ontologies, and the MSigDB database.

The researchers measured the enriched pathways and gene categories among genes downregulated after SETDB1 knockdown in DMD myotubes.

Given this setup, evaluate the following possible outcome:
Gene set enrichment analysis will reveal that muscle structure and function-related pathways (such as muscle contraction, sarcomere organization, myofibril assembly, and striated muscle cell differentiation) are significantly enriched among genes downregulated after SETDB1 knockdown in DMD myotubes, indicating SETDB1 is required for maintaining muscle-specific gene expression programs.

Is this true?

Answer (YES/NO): NO